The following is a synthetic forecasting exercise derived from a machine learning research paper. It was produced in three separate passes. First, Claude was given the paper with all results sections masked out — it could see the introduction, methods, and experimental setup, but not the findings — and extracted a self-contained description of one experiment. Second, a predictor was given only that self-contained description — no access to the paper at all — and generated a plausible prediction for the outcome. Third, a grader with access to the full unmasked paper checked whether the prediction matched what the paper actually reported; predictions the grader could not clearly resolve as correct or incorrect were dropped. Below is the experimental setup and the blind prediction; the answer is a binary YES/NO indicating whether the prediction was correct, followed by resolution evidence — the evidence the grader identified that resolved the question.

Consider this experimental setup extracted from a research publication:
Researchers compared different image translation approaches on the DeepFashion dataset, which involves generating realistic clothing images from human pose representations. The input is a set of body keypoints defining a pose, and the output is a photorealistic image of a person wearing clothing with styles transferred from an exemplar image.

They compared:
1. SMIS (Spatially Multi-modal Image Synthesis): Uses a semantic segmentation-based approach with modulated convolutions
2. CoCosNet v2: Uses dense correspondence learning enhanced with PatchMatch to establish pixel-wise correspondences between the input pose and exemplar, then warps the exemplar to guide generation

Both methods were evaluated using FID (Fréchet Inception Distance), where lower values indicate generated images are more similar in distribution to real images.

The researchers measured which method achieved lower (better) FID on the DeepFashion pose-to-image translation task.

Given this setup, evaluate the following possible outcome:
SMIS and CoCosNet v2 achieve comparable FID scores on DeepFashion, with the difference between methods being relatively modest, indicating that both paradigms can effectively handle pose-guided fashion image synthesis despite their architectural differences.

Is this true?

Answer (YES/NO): NO